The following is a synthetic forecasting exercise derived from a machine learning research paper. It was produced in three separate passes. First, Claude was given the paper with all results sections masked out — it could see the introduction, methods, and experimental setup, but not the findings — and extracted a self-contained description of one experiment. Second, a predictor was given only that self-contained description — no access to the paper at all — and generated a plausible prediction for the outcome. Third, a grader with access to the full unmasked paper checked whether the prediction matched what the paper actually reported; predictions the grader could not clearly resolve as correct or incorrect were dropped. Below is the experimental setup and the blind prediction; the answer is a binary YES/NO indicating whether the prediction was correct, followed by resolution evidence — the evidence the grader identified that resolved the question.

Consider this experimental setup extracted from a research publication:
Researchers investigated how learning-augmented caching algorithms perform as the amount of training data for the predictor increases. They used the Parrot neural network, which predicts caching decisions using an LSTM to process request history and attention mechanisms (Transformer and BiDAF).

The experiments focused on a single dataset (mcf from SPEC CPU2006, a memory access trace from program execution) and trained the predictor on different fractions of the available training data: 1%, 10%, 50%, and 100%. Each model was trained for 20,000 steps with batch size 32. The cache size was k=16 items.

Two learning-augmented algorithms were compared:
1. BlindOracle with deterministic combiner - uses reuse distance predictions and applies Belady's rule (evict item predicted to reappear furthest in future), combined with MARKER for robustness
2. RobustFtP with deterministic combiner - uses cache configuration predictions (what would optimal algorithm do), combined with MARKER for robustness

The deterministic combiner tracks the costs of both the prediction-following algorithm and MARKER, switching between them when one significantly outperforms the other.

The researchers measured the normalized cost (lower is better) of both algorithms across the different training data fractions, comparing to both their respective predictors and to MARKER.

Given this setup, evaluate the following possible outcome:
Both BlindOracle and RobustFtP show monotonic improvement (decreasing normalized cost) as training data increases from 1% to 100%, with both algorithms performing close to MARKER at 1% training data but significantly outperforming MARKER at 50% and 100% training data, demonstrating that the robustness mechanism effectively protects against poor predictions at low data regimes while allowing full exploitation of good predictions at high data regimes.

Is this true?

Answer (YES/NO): NO